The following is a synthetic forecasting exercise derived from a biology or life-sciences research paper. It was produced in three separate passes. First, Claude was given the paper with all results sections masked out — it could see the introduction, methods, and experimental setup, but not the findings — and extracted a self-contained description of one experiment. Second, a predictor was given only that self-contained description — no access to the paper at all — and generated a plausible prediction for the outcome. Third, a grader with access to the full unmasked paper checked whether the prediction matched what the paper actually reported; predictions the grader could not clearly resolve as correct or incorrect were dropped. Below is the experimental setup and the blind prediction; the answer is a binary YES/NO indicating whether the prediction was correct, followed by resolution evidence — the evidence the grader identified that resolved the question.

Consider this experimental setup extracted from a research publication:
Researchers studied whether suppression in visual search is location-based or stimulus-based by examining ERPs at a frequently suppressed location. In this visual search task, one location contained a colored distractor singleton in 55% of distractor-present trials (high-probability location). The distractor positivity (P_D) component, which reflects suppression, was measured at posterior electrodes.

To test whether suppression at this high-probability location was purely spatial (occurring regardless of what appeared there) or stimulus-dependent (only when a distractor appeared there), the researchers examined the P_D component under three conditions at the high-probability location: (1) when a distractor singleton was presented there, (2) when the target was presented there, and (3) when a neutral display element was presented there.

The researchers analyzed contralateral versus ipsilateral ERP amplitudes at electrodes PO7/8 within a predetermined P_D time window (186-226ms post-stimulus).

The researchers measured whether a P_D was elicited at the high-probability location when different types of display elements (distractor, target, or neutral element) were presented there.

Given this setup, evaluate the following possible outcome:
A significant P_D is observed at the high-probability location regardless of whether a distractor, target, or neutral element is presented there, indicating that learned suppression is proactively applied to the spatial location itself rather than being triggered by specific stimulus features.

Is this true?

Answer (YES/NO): YES